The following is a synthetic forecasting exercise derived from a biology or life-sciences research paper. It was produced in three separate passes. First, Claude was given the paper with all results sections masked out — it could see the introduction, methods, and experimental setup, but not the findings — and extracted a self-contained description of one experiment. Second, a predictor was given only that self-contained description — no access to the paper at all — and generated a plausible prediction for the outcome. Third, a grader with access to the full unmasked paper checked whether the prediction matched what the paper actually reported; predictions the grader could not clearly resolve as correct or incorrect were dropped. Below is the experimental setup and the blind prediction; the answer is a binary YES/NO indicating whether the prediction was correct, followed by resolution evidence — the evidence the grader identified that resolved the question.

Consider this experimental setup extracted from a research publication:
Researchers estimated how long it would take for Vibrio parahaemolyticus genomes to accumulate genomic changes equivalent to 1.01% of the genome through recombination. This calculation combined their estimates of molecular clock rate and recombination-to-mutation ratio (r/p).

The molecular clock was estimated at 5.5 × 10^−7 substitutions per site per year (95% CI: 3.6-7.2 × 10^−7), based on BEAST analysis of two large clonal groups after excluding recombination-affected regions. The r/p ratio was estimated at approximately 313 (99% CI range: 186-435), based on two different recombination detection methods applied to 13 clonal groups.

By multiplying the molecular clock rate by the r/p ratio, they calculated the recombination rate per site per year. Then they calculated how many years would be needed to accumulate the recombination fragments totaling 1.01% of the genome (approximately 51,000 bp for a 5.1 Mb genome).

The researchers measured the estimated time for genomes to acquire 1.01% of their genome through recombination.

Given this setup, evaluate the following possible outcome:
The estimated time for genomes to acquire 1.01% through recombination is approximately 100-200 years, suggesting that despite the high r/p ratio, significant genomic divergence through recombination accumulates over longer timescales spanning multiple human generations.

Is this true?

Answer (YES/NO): NO